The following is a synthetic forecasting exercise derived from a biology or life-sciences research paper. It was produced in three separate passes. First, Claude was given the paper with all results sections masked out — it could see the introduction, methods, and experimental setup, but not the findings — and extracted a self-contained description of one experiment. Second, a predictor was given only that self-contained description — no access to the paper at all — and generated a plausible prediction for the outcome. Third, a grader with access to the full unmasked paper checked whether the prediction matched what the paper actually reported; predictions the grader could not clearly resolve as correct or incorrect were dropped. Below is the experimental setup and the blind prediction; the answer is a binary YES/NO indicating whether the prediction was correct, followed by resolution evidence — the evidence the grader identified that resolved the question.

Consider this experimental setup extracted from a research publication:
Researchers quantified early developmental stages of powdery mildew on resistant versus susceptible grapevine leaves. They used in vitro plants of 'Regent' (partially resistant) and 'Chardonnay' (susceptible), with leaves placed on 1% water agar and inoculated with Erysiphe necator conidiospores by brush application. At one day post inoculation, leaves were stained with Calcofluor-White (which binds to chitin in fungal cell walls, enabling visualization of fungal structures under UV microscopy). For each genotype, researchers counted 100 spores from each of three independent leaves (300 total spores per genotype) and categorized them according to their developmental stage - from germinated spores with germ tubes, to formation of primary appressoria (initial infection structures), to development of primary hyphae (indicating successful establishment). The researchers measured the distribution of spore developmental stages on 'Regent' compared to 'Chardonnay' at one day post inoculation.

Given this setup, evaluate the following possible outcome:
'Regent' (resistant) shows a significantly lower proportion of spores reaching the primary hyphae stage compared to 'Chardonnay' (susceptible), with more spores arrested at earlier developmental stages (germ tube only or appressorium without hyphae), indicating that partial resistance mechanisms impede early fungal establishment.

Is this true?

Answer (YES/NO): YES